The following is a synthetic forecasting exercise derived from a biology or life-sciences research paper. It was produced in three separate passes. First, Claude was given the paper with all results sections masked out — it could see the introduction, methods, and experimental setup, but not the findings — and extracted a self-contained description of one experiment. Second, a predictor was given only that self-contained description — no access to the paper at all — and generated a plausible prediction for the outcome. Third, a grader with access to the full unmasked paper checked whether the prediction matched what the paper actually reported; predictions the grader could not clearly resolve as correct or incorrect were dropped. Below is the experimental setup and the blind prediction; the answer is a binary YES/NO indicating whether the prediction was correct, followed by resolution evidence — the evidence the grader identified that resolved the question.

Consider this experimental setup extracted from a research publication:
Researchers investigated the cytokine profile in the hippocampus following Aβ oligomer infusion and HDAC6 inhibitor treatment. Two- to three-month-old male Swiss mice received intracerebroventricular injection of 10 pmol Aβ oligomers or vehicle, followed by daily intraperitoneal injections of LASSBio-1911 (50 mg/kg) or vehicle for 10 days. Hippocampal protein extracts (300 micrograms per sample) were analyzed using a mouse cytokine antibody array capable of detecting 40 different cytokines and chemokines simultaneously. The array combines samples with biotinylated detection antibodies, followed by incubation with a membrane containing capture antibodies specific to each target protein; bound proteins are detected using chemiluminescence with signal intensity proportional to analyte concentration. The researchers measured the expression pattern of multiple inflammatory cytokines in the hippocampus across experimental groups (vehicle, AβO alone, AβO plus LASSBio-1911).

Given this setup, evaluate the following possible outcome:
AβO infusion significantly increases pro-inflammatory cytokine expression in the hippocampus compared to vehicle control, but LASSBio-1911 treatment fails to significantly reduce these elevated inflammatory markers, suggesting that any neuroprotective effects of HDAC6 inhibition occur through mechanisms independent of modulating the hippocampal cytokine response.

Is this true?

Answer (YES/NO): NO